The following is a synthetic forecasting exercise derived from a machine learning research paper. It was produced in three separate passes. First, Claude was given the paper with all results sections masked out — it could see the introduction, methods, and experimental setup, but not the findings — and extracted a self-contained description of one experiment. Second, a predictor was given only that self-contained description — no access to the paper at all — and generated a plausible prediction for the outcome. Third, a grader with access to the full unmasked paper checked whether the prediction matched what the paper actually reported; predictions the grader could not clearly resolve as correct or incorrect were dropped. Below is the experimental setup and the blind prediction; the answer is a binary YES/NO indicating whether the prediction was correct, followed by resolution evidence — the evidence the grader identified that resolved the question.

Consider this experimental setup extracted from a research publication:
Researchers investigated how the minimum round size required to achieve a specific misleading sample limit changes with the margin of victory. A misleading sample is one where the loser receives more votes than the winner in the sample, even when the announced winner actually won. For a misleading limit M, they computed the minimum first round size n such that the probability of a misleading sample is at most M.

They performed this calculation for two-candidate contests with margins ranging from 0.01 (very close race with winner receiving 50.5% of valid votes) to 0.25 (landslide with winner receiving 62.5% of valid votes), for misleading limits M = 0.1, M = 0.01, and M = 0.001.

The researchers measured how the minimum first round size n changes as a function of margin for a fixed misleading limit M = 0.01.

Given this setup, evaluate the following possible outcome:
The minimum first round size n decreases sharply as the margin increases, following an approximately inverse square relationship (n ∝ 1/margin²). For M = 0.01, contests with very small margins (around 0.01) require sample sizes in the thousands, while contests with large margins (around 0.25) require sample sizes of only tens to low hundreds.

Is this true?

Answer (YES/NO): NO